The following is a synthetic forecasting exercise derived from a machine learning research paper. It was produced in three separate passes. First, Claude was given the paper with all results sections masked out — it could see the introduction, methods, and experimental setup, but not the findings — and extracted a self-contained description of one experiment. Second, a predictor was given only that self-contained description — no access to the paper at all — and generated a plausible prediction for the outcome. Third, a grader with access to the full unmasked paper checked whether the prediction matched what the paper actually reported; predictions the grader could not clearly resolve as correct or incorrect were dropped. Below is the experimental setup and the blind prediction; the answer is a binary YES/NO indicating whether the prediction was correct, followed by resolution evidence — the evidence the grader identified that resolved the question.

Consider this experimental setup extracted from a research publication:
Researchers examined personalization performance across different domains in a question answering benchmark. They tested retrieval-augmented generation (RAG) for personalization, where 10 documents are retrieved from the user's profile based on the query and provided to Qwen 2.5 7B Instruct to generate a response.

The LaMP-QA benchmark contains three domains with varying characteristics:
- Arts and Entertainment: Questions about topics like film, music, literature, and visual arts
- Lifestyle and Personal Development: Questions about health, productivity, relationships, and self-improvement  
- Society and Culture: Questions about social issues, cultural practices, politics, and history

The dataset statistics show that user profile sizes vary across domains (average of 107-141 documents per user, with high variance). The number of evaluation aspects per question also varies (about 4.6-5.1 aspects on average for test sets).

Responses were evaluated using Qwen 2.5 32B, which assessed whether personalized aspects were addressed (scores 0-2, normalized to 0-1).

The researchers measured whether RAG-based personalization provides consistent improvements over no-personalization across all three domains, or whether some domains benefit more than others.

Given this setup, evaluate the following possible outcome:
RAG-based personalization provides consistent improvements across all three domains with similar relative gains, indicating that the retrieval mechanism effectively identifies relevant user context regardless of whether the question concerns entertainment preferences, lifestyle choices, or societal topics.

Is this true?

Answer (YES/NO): NO